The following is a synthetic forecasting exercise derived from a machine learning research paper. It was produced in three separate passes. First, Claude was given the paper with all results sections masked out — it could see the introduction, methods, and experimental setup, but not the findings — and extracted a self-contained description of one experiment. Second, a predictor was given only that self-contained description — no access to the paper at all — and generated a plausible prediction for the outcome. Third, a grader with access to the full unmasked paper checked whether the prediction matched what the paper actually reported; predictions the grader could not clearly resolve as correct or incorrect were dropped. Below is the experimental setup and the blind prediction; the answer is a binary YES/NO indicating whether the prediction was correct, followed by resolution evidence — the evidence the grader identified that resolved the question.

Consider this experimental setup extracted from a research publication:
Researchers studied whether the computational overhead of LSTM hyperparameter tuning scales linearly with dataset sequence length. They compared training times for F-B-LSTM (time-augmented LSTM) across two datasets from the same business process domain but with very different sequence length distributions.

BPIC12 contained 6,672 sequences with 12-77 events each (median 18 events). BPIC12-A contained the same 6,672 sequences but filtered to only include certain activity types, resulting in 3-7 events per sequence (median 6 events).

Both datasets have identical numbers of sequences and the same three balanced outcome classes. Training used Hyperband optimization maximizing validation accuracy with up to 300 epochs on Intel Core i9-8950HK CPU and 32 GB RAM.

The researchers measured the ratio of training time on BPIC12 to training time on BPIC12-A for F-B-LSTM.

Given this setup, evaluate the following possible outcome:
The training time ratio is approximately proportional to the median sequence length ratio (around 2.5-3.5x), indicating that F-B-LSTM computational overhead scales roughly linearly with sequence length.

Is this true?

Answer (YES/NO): YES